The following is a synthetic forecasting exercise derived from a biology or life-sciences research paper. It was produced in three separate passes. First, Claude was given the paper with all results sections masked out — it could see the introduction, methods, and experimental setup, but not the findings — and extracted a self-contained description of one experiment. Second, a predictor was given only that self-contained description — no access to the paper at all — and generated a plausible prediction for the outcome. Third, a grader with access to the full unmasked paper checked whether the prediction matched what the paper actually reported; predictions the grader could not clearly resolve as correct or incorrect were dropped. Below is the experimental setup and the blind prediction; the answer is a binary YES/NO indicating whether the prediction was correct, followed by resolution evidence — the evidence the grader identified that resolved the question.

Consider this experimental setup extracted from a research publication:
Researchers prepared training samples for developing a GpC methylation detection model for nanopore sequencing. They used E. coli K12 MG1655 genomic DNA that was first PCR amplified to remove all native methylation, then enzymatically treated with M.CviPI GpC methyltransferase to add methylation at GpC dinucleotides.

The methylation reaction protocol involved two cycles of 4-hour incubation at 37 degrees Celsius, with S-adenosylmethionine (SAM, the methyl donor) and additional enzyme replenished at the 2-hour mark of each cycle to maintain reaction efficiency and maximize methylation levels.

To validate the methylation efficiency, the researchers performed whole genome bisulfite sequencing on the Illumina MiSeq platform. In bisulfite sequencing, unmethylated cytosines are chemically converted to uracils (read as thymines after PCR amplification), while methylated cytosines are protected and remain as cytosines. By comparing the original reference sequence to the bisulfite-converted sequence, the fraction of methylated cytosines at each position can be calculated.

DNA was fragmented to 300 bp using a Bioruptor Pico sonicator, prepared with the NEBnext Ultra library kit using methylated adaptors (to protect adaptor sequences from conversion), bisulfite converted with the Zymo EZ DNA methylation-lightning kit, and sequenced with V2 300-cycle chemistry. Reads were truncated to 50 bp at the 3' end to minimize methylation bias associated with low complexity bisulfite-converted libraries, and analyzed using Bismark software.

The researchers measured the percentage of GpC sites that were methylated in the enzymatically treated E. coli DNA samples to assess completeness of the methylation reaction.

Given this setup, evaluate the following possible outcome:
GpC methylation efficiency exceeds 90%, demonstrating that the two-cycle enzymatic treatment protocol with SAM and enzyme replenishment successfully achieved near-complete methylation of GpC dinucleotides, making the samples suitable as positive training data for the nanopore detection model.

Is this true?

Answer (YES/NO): YES